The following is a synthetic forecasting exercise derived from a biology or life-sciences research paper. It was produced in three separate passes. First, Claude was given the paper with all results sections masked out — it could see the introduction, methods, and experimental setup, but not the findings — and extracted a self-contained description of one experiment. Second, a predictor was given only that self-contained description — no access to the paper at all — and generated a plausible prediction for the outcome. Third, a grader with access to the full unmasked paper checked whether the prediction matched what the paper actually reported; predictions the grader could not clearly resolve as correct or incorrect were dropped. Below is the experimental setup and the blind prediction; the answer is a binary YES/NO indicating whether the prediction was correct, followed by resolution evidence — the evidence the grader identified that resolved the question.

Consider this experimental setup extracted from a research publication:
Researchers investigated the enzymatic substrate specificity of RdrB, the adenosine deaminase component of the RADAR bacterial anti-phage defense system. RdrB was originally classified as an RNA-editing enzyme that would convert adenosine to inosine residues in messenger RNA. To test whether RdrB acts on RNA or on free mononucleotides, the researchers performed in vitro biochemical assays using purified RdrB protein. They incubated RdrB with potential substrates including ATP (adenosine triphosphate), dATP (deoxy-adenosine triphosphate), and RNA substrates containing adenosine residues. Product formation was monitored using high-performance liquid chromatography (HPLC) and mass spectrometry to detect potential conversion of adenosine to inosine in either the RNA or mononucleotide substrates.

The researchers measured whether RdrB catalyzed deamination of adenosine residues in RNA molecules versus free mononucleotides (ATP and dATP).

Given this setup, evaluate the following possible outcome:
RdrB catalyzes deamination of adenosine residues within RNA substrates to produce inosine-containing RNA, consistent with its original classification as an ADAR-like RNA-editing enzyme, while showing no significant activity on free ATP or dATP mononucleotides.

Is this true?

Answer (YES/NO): NO